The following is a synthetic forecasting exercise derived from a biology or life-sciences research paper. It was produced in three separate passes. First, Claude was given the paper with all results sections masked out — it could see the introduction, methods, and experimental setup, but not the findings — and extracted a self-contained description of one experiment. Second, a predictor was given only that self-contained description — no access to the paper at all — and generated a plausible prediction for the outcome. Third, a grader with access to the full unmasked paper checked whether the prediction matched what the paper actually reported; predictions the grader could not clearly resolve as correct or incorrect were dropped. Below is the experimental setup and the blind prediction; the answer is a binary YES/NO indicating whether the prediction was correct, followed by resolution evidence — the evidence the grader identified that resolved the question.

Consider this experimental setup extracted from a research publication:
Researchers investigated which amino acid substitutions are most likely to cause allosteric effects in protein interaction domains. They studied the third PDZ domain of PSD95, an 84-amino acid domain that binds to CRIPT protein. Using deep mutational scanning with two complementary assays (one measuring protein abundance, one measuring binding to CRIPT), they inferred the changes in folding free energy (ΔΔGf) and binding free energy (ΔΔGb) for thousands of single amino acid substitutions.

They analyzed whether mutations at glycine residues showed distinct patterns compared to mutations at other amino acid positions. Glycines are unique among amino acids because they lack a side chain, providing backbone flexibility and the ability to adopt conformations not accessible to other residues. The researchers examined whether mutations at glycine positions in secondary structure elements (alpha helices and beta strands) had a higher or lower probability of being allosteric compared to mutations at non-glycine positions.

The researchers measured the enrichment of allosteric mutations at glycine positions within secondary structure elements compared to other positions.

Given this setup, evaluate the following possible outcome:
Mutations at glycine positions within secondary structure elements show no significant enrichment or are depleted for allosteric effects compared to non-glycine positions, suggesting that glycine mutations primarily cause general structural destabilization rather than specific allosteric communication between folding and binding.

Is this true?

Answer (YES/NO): NO